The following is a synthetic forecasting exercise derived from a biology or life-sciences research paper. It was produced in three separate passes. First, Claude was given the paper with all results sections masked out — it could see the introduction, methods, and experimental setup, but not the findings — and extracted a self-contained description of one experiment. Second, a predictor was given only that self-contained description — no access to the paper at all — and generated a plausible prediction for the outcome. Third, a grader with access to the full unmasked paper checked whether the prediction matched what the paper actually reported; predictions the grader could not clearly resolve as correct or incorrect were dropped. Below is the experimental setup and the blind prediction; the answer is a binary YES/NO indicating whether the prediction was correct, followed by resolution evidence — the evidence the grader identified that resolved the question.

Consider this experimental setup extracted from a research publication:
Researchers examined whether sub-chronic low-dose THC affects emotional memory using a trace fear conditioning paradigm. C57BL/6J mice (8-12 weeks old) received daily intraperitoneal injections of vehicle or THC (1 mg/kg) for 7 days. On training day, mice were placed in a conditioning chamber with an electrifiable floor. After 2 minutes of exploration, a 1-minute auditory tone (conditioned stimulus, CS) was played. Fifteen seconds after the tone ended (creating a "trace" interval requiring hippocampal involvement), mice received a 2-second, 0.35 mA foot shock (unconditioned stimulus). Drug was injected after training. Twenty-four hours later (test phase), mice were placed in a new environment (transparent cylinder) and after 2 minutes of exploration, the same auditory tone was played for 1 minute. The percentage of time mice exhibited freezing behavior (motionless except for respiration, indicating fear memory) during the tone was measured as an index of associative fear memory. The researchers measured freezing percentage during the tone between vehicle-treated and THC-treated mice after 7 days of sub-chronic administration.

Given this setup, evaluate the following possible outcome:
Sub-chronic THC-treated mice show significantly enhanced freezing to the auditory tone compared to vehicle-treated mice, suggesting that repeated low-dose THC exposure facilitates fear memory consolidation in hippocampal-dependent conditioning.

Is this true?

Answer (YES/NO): NO